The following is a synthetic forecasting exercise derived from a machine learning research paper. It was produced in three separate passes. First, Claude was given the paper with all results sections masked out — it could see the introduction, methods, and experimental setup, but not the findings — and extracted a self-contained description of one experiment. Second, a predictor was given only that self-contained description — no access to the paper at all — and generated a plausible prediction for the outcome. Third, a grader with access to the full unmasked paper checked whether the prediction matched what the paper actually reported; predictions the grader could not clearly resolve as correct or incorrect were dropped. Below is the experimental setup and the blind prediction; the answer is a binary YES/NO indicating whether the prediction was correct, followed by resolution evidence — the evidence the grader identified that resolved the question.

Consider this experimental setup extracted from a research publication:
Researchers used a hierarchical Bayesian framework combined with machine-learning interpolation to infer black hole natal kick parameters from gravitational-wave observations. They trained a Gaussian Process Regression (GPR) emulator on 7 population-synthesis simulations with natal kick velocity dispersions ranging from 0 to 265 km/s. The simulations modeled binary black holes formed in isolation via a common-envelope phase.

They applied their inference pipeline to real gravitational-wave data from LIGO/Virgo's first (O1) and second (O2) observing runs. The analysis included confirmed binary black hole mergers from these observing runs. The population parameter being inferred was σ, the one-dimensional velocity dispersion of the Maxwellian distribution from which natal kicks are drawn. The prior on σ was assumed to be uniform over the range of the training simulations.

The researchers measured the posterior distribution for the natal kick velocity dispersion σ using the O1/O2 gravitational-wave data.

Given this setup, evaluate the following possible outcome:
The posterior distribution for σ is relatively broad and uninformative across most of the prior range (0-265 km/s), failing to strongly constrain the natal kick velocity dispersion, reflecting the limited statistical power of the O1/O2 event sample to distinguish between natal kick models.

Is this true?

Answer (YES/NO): NO